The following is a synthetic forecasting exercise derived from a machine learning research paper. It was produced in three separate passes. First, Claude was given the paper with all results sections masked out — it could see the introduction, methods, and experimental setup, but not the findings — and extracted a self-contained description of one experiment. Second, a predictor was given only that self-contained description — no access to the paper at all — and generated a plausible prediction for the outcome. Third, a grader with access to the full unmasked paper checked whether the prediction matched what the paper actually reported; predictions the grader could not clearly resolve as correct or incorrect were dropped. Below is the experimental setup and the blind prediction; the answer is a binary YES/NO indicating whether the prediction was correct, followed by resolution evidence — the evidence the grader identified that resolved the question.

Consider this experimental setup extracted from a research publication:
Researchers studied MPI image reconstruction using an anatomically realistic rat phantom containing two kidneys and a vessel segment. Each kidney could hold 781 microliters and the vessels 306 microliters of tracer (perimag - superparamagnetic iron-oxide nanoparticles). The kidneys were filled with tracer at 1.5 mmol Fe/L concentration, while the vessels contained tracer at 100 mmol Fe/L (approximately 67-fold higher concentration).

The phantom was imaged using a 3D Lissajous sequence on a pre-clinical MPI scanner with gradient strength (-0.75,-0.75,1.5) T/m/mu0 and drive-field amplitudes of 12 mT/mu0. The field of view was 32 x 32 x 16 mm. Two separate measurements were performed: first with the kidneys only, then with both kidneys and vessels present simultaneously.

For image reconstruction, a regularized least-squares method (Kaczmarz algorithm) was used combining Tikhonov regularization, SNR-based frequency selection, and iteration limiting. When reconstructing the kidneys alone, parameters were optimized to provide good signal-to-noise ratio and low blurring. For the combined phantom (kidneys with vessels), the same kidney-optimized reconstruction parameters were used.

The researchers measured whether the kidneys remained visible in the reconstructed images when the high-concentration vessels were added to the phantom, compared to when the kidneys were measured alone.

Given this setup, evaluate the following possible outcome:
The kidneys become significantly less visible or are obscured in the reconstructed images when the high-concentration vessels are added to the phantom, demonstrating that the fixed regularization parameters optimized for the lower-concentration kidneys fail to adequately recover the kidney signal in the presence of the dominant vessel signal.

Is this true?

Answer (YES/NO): YES